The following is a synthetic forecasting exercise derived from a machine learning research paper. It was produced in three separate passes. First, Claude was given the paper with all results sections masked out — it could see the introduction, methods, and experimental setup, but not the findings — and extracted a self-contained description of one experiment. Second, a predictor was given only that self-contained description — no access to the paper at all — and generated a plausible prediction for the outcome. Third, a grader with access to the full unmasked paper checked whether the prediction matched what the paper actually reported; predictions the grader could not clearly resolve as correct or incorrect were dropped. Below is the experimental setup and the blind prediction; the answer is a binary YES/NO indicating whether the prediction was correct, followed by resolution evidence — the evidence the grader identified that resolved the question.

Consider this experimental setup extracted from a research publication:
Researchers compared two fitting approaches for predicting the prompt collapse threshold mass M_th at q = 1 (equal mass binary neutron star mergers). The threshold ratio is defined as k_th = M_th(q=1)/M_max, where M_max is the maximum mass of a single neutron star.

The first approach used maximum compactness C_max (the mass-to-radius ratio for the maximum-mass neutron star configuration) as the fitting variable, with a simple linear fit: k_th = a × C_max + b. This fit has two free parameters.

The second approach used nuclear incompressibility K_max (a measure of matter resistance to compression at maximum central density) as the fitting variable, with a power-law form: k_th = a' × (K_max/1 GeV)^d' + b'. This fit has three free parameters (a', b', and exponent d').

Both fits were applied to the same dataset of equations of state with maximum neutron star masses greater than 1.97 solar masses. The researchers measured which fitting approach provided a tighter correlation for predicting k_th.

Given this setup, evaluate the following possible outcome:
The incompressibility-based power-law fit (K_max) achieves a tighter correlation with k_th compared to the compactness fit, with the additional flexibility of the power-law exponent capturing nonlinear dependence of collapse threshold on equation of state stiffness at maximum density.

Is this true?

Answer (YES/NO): NO